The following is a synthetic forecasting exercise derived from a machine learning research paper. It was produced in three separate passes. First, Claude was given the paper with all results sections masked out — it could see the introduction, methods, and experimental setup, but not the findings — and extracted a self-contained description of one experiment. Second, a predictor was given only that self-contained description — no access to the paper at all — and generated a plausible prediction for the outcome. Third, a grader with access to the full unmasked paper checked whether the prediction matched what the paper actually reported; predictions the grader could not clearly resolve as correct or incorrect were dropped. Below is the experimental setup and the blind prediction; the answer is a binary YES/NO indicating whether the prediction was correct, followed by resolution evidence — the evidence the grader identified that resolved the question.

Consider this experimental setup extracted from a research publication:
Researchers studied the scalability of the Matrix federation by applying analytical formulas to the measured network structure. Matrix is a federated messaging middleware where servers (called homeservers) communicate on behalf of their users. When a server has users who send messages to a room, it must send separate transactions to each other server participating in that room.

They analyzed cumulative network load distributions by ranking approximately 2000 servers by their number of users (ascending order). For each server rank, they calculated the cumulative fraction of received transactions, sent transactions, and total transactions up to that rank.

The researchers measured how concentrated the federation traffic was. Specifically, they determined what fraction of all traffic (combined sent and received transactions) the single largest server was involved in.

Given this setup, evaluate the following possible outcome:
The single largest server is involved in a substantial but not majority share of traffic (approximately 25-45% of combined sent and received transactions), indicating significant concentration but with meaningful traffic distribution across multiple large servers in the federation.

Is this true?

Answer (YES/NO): YES